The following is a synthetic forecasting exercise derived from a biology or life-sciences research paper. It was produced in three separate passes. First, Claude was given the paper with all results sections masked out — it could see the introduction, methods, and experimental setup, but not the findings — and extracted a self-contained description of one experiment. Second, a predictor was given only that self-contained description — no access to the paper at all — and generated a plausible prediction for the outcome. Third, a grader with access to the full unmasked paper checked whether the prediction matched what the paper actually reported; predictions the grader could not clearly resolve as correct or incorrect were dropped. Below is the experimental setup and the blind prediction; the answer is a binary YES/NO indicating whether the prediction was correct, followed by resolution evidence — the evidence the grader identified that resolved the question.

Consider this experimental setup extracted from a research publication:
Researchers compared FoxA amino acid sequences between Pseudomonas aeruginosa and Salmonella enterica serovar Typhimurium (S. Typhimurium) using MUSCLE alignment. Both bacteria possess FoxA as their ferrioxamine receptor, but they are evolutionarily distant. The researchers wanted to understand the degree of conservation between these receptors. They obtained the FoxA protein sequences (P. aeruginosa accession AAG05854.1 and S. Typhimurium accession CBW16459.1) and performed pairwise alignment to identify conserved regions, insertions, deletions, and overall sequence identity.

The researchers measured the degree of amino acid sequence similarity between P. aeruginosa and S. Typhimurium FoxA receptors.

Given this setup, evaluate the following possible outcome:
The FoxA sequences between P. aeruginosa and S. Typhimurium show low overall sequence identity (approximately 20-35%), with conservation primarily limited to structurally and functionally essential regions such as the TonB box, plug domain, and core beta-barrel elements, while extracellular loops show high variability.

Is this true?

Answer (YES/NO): NO